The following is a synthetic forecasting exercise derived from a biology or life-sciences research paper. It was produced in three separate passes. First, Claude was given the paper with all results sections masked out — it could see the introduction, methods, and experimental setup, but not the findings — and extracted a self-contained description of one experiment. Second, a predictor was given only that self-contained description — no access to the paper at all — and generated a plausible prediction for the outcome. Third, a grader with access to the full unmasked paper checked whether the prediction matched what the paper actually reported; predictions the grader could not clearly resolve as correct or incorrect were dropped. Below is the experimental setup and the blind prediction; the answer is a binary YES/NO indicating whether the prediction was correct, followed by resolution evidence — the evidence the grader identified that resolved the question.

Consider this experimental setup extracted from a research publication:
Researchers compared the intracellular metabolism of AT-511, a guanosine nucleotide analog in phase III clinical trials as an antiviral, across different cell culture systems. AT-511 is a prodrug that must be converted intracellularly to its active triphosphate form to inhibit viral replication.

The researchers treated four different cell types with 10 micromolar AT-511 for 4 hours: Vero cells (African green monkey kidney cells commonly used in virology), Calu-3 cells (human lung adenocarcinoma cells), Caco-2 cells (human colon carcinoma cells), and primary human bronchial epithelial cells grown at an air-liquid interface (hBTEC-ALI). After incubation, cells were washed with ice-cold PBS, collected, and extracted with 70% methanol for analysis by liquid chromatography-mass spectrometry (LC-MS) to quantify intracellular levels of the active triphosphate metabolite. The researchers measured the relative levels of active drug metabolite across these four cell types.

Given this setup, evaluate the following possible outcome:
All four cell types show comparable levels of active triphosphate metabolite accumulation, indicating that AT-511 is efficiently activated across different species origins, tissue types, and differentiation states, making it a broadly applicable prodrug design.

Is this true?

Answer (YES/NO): NO